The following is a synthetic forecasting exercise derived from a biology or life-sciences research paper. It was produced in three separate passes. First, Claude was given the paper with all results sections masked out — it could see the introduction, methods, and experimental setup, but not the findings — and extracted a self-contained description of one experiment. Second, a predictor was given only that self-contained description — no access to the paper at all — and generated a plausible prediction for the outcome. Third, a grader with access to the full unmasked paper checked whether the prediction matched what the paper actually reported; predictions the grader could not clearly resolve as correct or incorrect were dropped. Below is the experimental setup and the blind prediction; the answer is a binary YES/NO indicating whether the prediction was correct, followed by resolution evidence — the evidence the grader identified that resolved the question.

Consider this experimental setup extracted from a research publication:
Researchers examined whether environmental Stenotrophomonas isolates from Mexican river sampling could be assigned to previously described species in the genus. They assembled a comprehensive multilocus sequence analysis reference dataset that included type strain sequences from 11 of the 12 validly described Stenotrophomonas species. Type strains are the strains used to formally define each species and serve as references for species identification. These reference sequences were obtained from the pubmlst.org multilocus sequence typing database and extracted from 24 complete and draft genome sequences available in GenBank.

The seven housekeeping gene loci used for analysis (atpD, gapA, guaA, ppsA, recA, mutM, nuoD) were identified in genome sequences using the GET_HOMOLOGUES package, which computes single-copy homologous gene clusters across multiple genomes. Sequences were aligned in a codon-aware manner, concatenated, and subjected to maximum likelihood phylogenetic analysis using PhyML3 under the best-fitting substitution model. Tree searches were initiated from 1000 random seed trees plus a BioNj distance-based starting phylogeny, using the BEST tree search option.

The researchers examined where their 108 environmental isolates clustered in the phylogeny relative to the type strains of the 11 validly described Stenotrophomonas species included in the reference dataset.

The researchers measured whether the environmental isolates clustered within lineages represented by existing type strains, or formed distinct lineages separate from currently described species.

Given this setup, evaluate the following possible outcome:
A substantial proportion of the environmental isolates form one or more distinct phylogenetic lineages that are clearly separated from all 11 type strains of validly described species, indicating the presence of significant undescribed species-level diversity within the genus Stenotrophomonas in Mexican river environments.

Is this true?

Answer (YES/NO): YES